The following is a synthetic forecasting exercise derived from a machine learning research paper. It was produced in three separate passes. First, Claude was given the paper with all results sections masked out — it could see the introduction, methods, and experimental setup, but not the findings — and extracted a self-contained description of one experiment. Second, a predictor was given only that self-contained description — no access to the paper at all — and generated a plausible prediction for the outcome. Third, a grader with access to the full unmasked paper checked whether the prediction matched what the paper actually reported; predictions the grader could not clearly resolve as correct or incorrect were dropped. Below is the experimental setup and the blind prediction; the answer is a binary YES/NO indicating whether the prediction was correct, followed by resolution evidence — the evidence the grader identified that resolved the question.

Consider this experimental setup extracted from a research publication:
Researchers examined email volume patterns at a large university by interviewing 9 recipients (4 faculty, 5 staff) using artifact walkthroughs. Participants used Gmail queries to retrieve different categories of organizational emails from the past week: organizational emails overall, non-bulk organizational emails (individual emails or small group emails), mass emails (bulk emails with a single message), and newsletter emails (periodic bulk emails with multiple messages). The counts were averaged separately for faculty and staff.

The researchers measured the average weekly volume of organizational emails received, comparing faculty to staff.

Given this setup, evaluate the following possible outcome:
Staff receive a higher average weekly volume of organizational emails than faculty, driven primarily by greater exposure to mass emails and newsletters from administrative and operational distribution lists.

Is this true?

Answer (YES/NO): NO